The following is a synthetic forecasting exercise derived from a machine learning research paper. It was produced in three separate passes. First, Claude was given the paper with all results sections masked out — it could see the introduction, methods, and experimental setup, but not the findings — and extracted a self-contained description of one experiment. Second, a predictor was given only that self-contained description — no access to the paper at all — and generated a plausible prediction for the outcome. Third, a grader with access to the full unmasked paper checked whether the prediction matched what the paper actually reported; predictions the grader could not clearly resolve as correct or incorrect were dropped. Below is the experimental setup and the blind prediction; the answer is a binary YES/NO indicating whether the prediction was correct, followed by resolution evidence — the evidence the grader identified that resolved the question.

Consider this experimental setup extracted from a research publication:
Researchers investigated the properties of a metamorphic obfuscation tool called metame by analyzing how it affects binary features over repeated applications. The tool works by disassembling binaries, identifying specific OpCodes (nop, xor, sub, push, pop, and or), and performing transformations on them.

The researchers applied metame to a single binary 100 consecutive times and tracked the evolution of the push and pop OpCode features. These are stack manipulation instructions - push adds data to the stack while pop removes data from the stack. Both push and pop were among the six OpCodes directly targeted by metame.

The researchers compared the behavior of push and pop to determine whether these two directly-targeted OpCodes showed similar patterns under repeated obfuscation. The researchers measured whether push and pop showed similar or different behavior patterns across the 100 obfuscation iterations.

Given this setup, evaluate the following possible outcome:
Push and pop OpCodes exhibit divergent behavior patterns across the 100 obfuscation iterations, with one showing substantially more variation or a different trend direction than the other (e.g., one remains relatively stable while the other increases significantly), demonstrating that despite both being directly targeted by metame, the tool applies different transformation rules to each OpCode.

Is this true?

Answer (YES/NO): NO